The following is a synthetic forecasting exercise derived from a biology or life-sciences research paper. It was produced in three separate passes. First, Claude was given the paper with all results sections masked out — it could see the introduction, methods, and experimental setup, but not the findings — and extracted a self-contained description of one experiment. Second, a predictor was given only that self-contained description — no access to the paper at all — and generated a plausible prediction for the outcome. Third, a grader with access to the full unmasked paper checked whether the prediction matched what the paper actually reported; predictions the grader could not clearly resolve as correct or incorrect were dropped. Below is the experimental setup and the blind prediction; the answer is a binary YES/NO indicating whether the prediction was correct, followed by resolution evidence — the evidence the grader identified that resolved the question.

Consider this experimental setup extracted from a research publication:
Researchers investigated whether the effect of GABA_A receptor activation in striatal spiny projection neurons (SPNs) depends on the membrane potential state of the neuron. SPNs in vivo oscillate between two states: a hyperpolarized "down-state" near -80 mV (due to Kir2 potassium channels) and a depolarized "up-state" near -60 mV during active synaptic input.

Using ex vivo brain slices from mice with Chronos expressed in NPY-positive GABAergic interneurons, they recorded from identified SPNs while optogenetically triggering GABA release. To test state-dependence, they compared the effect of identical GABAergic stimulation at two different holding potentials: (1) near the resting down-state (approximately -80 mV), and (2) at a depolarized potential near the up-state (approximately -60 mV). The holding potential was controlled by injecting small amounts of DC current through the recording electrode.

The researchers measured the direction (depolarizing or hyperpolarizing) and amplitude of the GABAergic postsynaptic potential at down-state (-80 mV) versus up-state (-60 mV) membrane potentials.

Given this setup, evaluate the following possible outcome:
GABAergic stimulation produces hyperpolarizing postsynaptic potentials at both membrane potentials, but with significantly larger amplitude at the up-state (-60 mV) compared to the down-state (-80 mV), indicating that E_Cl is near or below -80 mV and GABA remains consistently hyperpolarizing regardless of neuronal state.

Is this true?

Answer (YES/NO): NO